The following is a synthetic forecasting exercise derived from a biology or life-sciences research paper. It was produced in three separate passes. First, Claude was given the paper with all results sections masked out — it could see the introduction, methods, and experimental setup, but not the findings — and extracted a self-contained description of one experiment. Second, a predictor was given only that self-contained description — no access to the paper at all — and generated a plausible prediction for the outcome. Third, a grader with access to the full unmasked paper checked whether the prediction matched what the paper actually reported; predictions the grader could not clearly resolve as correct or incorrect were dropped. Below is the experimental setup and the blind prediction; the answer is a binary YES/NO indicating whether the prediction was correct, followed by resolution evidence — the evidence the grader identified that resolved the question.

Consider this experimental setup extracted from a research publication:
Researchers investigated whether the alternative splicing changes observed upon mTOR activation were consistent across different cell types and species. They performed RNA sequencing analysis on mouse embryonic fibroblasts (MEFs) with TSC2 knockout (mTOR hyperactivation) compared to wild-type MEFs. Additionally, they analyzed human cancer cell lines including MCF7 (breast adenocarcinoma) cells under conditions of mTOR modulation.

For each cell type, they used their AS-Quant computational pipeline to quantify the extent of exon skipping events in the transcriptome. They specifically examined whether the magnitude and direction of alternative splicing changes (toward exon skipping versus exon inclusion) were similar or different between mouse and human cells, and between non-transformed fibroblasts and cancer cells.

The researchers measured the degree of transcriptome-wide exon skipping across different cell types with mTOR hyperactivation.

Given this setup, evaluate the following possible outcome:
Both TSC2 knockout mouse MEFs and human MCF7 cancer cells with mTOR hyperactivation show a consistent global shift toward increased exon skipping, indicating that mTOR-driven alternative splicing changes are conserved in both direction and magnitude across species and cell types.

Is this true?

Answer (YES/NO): NO